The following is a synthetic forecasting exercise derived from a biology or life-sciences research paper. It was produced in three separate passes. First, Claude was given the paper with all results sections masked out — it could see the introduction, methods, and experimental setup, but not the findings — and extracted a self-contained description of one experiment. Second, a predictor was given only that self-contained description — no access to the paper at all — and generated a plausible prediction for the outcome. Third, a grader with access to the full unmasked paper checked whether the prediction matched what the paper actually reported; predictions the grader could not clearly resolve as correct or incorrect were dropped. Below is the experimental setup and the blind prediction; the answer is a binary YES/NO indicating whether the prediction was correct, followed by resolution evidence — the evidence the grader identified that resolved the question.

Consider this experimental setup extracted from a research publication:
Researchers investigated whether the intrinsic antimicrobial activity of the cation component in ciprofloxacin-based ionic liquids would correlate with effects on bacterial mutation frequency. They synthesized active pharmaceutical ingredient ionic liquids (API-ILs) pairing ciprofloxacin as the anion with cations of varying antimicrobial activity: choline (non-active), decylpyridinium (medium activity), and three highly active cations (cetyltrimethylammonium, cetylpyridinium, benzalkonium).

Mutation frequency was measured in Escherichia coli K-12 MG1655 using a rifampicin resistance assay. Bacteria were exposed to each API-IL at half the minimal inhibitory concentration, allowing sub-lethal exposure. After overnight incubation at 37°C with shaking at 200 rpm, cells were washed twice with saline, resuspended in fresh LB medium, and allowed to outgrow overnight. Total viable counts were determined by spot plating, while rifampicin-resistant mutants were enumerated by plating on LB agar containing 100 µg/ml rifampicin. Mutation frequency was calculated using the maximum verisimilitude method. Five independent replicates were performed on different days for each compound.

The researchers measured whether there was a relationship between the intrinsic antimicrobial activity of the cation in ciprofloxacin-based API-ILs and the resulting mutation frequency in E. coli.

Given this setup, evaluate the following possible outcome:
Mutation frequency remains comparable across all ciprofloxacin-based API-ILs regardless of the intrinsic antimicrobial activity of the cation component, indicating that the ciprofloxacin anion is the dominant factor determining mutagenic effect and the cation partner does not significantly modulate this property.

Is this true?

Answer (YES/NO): NO